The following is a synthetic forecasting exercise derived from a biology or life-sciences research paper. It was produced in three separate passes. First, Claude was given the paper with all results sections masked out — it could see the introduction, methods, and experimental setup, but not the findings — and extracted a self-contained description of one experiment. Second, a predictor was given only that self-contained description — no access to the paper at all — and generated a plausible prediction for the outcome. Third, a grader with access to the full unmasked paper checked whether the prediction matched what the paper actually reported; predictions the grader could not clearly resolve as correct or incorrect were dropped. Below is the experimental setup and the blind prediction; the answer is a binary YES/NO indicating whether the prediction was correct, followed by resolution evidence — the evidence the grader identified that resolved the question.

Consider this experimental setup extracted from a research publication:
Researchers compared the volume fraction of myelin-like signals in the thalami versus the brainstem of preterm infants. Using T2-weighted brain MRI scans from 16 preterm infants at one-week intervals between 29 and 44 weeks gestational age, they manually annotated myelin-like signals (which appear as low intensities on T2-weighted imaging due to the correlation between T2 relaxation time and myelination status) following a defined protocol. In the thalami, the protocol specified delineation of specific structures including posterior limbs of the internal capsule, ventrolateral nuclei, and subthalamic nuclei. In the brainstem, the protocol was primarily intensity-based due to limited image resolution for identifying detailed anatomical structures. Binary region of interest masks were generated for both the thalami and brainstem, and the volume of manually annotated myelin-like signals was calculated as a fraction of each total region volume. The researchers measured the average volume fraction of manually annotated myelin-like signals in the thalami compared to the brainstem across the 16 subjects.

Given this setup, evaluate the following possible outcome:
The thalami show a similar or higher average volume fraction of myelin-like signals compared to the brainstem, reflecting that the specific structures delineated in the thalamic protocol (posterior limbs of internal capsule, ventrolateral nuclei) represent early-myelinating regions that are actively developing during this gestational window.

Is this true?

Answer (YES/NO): NO